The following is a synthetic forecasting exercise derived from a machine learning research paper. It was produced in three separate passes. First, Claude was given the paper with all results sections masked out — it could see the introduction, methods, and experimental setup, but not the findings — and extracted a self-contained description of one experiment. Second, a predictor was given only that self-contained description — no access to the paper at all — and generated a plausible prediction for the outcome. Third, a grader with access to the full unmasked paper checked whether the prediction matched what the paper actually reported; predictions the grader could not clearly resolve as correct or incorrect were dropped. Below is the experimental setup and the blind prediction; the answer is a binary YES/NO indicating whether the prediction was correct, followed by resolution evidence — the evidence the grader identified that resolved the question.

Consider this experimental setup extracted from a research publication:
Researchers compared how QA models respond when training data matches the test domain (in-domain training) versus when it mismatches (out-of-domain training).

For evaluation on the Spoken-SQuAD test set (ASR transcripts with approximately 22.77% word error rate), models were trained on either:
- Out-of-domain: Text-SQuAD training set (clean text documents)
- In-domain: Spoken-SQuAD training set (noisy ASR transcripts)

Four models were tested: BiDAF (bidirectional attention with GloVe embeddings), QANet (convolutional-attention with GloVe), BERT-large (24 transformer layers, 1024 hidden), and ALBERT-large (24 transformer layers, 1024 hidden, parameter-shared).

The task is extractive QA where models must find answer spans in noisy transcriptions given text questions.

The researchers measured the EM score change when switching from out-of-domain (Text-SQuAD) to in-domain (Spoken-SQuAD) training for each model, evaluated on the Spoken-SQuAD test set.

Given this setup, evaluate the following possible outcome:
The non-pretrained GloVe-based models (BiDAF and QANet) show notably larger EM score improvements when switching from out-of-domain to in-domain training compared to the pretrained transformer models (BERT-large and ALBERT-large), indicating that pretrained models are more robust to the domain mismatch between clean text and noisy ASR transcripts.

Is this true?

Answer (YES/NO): YES